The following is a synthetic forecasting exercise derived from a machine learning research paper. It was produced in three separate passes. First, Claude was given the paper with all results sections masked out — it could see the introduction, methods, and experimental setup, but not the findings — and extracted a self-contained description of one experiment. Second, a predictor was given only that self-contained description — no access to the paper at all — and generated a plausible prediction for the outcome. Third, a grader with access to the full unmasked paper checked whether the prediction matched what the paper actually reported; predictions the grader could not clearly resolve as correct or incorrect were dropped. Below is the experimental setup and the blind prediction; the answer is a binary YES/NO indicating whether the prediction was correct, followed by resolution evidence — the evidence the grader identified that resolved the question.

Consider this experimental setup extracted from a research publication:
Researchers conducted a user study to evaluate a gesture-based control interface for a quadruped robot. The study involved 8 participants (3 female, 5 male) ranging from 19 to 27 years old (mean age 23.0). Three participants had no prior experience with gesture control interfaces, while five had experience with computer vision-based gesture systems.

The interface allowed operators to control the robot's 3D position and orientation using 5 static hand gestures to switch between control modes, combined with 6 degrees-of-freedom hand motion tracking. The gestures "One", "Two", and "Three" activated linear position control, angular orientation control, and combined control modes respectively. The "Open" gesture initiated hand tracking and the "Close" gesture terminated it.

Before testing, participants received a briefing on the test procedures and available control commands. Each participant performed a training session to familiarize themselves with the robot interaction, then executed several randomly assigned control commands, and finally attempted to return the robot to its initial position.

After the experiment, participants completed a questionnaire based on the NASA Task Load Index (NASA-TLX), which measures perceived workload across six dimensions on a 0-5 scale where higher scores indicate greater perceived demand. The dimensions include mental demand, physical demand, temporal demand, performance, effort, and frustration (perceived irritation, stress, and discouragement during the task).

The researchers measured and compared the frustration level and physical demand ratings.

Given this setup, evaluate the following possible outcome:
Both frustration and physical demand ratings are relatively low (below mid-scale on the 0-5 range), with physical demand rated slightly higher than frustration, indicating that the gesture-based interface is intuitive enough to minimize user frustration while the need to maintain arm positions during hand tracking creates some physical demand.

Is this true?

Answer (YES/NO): NO